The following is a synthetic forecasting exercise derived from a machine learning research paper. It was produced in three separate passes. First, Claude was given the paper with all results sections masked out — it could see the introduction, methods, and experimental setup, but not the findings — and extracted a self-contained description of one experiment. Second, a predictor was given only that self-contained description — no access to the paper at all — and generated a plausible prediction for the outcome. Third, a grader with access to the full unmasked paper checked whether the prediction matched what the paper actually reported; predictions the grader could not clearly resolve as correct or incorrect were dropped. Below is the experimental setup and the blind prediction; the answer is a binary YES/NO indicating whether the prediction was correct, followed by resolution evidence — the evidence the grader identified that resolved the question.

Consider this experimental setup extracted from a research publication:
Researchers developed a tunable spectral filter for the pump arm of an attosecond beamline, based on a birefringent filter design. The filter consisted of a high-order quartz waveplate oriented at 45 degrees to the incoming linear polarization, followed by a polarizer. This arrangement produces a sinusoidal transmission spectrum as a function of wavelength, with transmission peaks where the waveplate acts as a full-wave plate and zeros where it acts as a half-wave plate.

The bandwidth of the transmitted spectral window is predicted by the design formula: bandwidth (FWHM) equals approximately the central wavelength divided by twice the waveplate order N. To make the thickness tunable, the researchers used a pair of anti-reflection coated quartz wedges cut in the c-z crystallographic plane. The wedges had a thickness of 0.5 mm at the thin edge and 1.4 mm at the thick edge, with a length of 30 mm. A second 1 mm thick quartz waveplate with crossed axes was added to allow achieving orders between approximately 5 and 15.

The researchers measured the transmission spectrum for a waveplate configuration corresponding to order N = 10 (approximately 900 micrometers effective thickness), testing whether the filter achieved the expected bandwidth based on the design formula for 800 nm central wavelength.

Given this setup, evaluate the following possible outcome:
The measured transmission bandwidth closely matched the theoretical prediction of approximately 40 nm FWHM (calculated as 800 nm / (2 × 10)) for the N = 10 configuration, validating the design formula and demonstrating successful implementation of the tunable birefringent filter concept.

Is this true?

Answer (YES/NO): YES